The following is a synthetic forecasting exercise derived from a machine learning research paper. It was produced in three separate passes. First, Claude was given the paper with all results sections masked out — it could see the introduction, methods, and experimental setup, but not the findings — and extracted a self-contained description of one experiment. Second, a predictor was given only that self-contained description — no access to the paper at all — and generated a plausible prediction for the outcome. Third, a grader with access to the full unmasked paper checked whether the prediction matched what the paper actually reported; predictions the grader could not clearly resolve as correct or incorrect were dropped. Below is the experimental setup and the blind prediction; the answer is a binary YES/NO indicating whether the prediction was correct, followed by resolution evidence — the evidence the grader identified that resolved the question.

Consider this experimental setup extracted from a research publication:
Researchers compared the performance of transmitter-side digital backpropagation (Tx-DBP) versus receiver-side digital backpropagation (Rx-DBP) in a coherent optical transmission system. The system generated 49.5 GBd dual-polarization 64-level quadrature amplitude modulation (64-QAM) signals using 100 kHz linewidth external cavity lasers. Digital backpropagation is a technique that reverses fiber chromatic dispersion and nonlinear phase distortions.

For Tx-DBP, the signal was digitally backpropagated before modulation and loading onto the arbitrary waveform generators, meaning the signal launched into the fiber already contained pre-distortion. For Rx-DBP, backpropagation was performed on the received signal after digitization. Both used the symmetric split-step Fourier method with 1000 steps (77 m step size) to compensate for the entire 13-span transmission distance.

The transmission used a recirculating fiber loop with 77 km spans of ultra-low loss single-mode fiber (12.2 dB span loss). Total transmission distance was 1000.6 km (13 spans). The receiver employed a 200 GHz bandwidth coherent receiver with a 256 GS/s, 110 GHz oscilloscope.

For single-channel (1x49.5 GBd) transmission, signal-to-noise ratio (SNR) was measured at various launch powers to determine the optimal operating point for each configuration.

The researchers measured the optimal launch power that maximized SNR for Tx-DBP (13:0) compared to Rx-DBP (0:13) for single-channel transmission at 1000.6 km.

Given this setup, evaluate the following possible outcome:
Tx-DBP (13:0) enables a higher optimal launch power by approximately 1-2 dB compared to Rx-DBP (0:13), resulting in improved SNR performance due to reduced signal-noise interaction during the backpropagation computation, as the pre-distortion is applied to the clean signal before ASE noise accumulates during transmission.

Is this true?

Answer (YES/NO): NO